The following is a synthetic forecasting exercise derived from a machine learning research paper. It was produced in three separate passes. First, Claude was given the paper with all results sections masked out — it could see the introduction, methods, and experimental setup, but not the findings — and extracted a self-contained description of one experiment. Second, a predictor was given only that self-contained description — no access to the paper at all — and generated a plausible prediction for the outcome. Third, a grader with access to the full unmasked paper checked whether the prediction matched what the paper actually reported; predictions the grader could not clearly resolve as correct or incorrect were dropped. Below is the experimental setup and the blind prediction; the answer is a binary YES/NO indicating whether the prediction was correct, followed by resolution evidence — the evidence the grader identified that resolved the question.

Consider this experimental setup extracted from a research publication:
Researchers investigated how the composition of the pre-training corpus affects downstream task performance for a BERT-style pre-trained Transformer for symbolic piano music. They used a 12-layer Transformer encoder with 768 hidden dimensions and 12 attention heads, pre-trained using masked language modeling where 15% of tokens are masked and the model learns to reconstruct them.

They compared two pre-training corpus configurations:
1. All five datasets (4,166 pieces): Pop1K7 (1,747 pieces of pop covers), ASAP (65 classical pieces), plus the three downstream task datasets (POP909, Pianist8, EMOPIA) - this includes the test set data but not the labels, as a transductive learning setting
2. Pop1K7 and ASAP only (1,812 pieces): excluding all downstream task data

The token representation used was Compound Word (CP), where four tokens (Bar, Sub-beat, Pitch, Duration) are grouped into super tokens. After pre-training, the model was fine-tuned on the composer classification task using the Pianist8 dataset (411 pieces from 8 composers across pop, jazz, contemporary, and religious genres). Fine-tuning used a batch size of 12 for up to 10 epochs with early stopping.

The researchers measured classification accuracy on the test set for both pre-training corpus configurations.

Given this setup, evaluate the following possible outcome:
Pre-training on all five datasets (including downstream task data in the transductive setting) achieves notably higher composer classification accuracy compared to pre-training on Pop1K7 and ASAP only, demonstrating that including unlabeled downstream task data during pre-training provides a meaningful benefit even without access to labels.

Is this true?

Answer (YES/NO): YES